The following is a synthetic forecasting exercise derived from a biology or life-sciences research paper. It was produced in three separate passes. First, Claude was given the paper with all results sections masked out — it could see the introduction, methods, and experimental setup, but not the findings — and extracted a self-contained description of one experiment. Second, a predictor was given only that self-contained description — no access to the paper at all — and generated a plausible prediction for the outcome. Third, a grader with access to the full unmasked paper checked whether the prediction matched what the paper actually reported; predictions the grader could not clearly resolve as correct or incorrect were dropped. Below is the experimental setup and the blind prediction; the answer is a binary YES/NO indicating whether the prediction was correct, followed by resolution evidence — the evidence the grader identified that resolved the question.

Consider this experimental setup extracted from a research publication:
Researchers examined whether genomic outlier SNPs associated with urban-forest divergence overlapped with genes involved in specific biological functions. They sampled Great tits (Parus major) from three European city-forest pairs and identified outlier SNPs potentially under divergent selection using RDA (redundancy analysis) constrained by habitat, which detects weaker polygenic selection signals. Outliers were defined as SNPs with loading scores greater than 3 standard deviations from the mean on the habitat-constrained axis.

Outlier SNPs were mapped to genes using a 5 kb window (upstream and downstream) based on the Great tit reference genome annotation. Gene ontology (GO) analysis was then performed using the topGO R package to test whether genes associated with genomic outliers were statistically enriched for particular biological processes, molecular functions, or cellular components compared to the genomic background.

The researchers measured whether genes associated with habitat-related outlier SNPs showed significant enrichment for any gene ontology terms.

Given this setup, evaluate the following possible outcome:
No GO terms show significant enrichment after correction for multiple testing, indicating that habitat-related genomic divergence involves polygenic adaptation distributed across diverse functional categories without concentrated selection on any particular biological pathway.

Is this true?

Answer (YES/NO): NO